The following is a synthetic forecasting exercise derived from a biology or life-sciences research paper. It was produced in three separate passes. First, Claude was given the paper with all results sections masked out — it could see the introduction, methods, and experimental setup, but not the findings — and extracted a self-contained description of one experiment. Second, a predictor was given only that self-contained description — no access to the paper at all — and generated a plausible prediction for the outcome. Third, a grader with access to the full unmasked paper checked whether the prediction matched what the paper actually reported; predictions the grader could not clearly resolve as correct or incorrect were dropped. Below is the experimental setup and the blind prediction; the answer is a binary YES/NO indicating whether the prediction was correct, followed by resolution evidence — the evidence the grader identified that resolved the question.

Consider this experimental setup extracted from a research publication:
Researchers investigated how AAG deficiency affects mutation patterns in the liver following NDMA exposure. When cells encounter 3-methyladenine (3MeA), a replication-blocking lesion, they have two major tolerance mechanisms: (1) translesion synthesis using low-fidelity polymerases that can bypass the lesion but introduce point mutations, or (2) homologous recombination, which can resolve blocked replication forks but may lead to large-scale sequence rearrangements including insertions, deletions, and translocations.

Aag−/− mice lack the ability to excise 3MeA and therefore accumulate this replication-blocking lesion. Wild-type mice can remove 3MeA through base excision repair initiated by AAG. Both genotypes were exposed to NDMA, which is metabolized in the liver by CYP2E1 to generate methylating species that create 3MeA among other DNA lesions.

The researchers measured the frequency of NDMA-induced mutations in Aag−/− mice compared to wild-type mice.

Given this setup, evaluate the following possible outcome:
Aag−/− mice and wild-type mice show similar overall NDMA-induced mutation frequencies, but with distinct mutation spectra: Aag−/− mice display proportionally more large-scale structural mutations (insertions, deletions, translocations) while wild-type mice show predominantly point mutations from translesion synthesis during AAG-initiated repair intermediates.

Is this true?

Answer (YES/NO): NO